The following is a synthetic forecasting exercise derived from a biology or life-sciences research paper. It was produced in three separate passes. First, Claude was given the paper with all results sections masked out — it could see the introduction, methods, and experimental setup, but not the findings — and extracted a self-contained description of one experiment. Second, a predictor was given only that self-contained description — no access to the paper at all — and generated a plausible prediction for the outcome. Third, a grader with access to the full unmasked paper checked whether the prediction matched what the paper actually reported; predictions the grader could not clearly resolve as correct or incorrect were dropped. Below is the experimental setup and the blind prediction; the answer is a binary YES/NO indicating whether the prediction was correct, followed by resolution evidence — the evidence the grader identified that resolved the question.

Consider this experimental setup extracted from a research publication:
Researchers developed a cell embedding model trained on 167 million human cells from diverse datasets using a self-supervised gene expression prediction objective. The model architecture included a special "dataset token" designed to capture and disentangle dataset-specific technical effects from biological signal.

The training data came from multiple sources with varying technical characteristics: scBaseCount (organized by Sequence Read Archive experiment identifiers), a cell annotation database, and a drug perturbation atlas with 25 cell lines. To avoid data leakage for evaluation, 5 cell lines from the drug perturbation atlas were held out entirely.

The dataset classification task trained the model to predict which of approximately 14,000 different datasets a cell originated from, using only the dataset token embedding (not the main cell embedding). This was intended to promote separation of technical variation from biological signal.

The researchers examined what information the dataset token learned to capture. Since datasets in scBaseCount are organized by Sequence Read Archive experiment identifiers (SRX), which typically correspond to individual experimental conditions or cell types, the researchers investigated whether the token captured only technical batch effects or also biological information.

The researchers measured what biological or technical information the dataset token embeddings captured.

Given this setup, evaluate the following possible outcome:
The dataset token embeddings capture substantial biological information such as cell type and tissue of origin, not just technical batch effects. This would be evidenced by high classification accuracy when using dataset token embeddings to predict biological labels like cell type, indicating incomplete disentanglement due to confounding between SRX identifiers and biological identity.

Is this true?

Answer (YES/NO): YES